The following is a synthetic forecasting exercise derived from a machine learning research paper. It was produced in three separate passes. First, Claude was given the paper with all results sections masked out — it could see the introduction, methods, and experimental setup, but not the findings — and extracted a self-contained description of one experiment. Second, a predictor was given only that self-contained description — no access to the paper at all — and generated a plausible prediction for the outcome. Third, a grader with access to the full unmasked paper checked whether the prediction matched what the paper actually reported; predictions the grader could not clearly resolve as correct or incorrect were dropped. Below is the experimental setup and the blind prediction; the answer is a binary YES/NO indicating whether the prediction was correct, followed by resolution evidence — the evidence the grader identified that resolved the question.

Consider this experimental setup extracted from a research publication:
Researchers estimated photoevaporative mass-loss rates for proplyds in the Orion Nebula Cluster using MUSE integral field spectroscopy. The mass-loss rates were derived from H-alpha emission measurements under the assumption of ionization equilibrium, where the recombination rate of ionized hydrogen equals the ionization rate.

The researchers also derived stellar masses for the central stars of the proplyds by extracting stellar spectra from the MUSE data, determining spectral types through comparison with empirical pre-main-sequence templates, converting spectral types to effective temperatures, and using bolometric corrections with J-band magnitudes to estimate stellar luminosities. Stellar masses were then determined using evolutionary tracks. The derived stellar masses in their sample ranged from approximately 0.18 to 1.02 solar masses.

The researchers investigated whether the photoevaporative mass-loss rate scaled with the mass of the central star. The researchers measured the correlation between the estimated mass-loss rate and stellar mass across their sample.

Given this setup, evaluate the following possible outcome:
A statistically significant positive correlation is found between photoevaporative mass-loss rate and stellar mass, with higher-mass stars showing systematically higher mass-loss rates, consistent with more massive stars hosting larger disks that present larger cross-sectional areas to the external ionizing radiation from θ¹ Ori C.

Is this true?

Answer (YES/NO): NO